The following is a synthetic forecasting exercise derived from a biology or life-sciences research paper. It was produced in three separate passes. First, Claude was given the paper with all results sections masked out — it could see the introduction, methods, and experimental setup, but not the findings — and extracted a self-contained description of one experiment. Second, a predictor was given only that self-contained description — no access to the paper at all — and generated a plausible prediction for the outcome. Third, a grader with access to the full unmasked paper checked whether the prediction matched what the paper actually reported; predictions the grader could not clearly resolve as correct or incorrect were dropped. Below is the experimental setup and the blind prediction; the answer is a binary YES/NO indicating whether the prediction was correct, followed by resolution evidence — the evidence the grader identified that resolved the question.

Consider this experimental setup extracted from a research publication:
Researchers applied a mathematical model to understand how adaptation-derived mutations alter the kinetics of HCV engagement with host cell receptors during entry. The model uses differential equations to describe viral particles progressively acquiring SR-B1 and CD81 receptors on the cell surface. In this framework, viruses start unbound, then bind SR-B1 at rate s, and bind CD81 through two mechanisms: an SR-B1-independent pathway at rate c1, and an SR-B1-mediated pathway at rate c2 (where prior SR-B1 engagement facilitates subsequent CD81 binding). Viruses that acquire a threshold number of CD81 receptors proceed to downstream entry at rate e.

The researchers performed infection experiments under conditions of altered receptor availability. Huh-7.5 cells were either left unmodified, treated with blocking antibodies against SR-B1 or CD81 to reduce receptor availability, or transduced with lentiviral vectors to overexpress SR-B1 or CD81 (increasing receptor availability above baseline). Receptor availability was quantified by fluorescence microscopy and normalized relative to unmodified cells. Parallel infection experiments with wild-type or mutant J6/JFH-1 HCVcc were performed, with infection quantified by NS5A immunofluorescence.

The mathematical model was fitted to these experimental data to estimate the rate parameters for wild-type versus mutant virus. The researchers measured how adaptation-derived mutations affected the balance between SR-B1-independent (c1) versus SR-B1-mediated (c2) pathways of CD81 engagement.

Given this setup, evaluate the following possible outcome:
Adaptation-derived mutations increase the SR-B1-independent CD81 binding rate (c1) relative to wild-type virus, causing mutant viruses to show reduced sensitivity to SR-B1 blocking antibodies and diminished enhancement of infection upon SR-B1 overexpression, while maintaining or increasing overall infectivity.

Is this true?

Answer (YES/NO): YES